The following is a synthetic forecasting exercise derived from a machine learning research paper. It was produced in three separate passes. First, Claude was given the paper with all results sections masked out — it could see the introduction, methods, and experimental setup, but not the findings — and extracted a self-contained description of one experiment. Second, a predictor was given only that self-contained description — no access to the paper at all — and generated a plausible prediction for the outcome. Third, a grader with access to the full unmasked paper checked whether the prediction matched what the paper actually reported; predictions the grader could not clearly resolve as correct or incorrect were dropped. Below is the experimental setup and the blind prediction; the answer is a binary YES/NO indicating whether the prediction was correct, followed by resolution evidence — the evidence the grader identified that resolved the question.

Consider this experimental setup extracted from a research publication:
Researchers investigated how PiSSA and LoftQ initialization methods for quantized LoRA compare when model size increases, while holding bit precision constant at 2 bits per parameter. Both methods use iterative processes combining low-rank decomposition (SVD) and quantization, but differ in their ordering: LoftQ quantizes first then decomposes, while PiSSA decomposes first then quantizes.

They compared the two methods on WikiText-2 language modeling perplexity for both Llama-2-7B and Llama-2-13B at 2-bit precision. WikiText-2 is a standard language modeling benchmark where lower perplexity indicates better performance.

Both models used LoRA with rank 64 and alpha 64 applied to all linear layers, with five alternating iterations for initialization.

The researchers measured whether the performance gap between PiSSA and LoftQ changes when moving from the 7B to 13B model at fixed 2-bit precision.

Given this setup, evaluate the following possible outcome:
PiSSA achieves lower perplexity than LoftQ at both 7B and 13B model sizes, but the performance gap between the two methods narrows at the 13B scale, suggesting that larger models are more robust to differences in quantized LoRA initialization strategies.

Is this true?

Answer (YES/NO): NO